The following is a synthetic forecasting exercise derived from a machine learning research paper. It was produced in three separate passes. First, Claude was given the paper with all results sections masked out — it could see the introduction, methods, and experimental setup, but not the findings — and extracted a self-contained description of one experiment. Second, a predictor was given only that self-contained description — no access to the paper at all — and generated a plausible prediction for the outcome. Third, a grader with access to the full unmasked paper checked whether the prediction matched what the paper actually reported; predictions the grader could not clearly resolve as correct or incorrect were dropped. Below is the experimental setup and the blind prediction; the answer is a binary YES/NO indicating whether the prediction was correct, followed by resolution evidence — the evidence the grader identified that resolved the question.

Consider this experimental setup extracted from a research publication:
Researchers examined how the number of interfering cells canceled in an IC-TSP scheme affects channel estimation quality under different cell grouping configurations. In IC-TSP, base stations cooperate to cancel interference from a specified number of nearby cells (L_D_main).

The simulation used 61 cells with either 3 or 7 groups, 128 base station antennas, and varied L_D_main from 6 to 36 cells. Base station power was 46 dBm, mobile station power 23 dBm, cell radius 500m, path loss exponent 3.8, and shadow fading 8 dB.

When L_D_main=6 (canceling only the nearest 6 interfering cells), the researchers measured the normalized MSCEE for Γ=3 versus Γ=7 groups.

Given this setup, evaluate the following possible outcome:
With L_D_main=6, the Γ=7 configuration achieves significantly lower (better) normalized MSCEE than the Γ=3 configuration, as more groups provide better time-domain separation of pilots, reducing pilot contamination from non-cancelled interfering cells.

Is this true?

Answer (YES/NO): NO